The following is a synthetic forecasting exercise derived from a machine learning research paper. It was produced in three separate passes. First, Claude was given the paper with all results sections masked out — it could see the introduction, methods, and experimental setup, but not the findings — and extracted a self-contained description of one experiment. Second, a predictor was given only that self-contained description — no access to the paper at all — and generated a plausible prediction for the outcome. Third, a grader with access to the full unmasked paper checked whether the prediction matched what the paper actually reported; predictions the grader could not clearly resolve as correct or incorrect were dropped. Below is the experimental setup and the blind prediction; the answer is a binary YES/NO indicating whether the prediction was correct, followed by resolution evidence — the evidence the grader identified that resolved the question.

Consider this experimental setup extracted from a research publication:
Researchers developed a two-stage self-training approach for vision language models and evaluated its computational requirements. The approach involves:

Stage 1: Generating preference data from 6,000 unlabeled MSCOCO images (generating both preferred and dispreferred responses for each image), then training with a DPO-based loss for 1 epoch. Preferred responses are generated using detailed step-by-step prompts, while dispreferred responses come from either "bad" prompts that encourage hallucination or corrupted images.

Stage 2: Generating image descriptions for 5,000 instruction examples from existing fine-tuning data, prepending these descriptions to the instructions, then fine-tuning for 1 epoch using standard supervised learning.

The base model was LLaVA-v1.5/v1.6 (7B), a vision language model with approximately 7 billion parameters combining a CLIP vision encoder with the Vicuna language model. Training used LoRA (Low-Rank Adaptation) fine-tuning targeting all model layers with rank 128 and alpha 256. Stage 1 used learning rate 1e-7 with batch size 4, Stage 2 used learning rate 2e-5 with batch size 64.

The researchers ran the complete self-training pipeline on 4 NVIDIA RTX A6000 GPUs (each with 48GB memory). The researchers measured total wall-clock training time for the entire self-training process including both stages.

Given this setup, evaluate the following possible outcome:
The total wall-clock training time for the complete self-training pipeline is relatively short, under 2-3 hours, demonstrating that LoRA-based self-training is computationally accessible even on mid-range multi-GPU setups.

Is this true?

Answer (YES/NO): NO